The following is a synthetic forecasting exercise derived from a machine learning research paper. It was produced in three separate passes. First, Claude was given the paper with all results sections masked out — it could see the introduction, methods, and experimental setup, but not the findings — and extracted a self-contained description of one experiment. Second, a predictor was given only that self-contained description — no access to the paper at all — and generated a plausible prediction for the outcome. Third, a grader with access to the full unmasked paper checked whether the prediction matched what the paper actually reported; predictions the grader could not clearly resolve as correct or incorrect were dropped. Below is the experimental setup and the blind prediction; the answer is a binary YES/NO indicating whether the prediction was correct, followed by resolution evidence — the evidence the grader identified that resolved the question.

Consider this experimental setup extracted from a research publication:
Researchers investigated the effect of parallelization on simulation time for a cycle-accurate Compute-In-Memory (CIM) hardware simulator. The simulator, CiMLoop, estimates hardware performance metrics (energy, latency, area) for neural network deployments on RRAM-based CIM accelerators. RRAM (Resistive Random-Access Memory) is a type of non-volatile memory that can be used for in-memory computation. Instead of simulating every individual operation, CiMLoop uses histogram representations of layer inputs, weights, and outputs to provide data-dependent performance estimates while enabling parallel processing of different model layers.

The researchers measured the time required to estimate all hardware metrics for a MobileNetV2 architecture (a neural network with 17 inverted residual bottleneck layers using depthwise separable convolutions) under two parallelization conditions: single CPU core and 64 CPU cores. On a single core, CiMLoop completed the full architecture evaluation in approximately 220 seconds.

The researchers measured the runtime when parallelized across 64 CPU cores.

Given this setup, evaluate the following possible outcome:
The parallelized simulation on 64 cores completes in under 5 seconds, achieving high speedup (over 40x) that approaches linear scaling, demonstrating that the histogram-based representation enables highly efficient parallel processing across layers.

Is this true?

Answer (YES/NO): NO